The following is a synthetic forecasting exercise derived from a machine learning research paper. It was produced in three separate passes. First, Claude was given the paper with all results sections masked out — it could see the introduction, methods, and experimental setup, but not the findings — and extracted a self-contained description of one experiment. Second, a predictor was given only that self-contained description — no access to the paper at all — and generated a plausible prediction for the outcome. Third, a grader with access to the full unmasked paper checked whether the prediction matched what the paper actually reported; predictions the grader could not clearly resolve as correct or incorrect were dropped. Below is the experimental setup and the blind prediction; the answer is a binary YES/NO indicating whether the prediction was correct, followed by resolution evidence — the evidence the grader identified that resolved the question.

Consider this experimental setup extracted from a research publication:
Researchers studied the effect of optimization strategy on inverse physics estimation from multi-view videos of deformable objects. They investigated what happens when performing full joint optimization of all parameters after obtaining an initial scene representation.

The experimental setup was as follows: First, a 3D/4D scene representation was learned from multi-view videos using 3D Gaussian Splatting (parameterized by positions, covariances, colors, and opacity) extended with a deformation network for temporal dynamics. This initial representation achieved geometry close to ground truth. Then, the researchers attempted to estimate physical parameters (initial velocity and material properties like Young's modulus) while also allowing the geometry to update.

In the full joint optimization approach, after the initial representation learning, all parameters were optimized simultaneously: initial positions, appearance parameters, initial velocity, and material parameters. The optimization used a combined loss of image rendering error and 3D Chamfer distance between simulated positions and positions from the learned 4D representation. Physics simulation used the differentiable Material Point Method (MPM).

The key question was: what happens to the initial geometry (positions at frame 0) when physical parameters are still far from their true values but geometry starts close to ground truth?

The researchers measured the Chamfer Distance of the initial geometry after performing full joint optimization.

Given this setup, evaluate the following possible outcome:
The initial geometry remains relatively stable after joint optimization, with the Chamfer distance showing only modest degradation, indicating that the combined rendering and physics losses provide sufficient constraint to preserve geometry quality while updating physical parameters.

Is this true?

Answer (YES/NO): NO